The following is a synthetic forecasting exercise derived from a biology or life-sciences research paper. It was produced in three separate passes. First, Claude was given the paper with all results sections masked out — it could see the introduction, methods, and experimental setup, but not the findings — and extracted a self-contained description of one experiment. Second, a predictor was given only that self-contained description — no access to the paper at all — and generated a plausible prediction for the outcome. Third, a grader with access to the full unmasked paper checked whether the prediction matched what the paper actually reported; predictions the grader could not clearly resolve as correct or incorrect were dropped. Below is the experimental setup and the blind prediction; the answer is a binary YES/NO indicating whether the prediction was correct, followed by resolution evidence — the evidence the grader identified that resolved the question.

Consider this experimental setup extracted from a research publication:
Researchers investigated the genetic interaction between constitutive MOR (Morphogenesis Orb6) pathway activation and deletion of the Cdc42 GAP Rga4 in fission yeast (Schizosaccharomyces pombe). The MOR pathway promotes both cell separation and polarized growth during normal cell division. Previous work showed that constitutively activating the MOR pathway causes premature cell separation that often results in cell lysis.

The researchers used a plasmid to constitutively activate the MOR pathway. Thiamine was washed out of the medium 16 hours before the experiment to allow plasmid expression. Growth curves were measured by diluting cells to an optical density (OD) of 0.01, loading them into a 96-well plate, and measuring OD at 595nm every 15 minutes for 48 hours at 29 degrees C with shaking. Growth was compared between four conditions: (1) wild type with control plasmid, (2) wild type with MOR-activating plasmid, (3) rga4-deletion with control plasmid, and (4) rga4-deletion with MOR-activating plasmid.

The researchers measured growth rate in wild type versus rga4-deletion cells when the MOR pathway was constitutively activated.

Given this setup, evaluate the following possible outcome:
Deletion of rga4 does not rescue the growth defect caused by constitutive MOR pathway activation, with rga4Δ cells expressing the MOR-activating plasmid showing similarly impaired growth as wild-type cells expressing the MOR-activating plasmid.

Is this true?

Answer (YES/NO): NO